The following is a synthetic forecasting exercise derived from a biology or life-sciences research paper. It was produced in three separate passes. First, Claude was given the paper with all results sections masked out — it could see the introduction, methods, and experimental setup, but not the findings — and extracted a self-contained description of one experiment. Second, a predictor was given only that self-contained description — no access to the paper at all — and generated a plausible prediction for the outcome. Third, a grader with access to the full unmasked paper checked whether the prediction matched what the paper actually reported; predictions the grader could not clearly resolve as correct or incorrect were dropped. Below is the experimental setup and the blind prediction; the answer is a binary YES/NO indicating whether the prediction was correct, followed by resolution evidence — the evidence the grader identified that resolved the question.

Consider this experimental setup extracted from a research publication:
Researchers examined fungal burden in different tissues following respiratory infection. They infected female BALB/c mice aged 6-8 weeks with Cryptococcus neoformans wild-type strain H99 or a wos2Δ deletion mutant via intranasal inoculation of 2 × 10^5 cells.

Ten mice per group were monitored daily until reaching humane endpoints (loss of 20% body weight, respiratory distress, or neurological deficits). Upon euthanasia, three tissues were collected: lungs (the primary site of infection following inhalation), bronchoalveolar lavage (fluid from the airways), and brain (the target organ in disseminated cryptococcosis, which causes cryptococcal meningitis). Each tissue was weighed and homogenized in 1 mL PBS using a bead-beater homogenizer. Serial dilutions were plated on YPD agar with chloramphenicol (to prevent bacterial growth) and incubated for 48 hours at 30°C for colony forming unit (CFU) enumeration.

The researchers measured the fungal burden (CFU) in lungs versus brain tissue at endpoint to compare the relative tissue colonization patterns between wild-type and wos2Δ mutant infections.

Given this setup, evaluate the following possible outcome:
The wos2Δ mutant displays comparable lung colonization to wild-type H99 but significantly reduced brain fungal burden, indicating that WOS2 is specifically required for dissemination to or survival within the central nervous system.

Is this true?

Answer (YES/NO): NO